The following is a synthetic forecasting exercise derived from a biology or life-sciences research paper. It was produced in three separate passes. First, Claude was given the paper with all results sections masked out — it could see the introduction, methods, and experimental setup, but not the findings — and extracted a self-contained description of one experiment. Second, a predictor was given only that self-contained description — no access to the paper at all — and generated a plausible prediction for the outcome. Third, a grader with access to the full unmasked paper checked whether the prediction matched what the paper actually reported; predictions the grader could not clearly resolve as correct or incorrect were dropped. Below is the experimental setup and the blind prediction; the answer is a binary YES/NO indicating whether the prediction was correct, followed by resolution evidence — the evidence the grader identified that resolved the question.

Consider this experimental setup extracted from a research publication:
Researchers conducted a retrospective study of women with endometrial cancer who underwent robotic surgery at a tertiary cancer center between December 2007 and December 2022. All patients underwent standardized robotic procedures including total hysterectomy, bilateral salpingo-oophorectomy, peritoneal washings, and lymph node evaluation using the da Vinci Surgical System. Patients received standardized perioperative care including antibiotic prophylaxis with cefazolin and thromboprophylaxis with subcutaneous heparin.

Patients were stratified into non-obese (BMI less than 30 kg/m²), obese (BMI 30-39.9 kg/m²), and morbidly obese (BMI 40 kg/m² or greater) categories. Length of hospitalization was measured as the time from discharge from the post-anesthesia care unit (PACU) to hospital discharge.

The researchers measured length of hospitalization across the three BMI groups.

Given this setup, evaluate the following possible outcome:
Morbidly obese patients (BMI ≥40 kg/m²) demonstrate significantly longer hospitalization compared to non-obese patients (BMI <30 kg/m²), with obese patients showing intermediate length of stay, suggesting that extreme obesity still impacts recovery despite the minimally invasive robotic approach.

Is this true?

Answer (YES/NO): NO